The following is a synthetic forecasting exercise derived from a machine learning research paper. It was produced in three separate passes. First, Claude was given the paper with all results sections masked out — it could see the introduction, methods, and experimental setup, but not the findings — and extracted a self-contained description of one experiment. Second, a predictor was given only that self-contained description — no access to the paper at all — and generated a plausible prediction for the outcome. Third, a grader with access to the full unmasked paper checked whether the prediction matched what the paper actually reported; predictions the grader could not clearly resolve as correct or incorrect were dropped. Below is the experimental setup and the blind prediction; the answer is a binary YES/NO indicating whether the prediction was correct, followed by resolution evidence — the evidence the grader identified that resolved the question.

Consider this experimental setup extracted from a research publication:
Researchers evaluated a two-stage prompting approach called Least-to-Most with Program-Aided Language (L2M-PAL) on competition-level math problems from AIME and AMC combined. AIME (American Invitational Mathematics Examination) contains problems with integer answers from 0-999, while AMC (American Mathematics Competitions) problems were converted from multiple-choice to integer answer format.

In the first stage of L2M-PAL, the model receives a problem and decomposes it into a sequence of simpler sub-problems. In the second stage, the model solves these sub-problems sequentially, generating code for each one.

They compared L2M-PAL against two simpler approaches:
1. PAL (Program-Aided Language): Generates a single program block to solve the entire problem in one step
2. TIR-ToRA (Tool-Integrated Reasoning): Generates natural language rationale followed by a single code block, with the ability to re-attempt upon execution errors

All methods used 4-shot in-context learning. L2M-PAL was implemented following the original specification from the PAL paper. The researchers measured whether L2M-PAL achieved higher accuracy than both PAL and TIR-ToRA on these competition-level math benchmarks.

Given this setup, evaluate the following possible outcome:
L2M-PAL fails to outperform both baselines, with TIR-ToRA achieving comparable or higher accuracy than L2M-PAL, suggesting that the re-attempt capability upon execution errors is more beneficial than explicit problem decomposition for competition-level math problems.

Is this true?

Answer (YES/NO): NO